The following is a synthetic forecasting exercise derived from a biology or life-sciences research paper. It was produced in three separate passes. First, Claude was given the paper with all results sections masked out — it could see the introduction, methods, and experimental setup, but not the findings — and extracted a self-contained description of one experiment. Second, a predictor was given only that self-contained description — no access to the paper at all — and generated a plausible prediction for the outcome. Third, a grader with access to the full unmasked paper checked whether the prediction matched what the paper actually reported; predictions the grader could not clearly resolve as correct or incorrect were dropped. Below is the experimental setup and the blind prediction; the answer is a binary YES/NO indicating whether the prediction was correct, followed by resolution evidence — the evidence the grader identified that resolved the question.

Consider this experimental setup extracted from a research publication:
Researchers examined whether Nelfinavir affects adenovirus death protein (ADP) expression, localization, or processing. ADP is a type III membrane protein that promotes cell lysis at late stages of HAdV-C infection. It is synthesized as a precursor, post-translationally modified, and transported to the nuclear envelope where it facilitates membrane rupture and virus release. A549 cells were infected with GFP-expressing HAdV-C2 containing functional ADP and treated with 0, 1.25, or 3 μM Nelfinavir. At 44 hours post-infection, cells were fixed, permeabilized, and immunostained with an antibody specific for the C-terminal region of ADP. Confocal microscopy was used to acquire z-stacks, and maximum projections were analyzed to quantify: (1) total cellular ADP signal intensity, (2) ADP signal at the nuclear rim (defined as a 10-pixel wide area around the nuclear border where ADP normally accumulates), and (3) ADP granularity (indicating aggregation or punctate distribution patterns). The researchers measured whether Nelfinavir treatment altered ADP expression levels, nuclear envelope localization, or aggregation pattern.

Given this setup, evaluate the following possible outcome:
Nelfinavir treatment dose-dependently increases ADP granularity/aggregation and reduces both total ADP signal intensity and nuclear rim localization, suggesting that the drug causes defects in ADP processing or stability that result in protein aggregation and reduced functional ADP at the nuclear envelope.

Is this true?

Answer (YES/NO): NO